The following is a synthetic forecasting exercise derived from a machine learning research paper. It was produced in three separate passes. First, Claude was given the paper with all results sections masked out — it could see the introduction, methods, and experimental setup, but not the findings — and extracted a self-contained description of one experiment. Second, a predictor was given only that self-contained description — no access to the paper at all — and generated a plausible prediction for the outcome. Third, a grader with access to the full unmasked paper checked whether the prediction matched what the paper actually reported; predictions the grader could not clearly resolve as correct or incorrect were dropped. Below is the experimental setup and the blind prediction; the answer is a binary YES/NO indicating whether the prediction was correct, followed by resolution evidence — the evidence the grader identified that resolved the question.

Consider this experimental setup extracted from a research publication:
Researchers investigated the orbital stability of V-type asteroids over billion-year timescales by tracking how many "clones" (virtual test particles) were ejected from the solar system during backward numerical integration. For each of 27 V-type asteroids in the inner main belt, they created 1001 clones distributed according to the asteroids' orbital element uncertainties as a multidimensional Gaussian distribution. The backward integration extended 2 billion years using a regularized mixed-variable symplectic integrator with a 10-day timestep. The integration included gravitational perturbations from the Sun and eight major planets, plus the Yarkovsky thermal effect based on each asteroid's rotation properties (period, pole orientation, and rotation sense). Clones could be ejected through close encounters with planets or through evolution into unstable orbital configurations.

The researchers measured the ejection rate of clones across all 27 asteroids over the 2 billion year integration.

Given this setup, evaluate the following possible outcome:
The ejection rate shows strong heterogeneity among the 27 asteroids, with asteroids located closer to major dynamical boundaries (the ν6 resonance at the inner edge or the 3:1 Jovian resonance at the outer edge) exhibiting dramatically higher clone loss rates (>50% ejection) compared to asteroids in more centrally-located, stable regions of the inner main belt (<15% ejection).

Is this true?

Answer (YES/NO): NO